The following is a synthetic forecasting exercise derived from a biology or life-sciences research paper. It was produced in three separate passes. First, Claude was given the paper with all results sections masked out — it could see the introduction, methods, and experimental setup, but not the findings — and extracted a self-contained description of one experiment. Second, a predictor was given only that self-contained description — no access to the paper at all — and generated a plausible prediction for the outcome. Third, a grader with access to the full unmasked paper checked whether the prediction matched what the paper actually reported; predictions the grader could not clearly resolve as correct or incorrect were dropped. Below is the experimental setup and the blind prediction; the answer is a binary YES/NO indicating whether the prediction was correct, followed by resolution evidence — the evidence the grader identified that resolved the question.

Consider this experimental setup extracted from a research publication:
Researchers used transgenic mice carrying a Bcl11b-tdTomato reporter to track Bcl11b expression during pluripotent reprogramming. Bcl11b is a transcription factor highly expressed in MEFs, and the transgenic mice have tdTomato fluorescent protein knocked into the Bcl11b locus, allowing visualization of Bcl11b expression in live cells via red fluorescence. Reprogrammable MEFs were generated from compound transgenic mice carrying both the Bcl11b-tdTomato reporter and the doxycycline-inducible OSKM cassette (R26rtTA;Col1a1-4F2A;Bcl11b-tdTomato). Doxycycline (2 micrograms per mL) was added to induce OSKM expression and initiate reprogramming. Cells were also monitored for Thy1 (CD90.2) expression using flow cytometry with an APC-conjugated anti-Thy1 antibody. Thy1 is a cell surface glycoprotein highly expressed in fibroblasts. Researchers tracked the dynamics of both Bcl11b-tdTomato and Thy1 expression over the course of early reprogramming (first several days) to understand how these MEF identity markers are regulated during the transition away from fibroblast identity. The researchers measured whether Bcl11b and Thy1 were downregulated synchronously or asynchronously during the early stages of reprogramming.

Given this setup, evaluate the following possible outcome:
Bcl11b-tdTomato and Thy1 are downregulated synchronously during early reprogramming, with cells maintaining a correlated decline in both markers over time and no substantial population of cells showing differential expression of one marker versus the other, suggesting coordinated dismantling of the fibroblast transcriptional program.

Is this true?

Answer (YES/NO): NO